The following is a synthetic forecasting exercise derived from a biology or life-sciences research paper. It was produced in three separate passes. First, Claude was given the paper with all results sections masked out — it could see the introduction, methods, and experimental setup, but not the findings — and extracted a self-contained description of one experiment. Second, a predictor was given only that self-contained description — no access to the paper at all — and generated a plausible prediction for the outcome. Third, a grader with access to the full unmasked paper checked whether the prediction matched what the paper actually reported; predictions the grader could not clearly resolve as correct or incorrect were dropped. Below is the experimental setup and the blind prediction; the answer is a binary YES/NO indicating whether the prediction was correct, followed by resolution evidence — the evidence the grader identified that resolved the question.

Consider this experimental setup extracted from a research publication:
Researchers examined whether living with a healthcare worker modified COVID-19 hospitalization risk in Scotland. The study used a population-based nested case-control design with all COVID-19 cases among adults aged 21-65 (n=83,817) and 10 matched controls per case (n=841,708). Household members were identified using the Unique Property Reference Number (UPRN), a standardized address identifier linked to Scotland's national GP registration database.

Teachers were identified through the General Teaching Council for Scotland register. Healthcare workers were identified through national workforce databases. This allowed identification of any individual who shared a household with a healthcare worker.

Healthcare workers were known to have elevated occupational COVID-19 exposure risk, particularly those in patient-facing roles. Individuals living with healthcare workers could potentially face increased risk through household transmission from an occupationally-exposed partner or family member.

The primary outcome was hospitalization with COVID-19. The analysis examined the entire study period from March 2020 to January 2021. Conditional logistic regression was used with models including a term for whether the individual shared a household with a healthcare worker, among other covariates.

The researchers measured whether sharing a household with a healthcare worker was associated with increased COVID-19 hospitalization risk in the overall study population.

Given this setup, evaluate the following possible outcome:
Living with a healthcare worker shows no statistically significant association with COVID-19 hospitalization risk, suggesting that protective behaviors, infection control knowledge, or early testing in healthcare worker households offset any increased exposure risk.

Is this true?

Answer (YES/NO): NO